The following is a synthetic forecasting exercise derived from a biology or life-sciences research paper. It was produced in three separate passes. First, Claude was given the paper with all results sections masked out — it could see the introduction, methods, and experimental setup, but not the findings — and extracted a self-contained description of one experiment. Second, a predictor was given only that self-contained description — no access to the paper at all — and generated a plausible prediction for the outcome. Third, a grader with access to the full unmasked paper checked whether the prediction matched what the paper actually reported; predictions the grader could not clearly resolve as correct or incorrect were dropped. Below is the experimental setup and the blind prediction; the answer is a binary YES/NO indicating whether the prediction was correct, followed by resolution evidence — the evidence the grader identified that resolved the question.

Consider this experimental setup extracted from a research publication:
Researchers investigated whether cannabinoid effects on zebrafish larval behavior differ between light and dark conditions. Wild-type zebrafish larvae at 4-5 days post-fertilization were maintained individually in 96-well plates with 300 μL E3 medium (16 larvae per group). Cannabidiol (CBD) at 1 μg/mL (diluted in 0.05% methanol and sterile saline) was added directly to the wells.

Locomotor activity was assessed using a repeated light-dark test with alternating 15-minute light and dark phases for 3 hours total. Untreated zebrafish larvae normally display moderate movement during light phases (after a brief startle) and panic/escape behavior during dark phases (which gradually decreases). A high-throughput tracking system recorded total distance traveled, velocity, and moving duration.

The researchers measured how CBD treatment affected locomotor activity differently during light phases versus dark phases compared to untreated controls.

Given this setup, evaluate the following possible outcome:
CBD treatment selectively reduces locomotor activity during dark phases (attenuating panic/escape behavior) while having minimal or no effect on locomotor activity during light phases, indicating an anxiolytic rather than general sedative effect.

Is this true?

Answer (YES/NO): NO